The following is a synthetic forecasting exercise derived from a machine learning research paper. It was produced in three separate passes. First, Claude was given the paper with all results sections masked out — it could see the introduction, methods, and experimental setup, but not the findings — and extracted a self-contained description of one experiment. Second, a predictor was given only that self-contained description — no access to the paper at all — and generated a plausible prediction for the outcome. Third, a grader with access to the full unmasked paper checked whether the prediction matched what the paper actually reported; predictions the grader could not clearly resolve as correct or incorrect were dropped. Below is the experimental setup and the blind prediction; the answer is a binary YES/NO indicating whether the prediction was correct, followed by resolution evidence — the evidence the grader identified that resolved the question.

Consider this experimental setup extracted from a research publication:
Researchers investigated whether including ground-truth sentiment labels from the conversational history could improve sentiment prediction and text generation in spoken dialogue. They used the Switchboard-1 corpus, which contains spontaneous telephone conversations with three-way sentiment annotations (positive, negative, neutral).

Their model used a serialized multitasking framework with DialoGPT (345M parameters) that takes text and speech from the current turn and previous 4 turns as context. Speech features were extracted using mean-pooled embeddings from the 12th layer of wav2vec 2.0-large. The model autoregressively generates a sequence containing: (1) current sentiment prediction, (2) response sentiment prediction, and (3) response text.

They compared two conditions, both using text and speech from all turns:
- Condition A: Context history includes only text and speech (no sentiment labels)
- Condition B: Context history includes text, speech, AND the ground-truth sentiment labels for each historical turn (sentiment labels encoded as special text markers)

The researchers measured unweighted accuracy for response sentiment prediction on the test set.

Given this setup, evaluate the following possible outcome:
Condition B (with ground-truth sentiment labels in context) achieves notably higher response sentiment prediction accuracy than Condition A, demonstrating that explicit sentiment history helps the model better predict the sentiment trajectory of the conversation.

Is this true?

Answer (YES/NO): NO